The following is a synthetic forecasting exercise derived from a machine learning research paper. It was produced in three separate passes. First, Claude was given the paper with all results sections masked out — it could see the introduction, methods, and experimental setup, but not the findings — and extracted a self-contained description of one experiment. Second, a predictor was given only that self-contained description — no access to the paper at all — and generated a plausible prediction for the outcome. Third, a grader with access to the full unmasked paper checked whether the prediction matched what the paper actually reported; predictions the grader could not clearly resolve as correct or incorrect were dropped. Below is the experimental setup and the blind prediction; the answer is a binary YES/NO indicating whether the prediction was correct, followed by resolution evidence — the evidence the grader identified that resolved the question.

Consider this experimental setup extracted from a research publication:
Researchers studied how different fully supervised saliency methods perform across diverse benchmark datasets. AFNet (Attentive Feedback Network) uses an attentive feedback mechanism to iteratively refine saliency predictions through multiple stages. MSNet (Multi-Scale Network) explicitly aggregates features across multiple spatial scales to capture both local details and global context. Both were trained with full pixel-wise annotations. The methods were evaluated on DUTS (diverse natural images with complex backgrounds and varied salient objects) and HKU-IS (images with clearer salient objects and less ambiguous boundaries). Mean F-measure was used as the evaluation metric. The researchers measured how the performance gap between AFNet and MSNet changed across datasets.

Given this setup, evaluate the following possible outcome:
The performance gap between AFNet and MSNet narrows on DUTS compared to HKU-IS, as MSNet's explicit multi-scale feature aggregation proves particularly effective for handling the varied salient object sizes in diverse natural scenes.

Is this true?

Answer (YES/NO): NO